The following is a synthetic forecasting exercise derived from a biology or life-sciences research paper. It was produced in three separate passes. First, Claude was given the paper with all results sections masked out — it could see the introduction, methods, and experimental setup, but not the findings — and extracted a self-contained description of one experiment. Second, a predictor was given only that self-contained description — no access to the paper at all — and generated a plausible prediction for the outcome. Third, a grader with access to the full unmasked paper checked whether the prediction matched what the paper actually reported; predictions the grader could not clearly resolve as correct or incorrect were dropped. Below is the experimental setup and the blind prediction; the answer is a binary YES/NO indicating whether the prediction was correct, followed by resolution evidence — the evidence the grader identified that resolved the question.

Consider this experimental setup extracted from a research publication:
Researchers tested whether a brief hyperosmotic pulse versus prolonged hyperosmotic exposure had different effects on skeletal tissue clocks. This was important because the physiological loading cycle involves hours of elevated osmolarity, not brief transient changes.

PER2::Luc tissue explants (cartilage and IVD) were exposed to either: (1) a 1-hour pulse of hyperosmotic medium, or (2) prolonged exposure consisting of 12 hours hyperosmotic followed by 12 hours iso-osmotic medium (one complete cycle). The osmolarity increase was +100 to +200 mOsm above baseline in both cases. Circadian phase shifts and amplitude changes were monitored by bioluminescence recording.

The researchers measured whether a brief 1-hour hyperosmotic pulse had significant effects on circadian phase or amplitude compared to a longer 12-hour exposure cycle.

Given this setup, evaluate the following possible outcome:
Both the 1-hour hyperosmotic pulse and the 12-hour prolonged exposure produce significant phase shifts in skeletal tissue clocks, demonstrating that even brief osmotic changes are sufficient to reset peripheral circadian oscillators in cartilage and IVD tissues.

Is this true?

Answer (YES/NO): NO